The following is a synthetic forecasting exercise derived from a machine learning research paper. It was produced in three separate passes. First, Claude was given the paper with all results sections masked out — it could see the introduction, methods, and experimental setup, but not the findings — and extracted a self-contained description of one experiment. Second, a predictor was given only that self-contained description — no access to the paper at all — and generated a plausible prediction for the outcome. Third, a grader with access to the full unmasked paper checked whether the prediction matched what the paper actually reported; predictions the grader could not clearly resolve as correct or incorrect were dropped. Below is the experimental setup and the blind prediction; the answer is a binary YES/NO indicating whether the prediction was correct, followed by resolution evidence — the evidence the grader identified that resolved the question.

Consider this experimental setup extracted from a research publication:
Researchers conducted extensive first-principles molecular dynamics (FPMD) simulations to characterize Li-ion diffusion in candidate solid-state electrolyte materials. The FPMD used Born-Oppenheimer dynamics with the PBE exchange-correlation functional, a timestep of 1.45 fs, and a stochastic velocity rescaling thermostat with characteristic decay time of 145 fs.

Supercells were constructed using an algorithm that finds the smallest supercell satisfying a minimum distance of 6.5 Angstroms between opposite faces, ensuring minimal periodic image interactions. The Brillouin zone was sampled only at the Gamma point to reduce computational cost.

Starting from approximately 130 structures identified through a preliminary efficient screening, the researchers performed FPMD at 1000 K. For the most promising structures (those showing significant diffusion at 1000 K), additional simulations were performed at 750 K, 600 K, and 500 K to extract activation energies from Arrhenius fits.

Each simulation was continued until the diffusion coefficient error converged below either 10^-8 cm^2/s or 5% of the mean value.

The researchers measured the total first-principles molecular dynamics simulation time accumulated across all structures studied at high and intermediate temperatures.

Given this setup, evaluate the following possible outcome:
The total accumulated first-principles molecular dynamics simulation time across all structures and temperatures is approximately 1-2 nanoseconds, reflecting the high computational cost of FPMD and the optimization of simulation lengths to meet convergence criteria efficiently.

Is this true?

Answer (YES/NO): NO